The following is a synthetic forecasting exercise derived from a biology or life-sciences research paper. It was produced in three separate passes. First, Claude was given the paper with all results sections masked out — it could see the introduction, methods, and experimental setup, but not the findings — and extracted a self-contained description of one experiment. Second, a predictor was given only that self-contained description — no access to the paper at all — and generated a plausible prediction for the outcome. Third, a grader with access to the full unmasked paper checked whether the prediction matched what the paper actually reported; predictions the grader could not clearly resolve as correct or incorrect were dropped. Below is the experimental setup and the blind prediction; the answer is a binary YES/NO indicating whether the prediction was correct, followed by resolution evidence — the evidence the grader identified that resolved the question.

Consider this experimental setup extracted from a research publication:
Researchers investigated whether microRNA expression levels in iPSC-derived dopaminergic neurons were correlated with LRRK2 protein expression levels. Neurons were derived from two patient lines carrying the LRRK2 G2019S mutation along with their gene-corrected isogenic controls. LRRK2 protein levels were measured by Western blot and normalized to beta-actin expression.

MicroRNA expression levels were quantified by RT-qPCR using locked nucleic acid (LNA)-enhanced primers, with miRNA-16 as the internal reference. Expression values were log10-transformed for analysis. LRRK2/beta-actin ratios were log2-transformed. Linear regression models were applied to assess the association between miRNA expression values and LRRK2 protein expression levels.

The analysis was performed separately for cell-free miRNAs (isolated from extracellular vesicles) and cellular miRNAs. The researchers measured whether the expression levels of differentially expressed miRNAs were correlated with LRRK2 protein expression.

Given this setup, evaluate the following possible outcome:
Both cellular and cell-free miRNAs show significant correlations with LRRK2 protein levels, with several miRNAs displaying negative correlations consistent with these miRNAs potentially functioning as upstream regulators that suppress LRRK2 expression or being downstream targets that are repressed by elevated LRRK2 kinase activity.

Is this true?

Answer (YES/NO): NO